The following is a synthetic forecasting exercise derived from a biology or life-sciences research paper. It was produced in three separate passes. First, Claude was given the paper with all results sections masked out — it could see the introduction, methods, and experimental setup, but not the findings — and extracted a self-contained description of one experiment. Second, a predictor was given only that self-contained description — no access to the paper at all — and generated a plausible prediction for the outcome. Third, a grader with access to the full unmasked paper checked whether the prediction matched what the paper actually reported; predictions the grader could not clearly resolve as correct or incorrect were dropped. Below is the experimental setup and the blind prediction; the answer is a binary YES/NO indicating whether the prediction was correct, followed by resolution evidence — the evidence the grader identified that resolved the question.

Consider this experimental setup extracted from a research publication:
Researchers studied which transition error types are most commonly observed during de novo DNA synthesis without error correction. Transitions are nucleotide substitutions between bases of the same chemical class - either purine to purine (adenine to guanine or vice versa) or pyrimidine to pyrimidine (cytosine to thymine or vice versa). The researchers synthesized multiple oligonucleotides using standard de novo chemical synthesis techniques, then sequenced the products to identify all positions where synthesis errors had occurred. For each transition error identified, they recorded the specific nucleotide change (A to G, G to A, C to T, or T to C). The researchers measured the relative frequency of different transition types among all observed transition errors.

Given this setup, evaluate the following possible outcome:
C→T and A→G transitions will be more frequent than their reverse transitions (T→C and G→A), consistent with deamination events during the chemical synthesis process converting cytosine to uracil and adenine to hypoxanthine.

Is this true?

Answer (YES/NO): NO